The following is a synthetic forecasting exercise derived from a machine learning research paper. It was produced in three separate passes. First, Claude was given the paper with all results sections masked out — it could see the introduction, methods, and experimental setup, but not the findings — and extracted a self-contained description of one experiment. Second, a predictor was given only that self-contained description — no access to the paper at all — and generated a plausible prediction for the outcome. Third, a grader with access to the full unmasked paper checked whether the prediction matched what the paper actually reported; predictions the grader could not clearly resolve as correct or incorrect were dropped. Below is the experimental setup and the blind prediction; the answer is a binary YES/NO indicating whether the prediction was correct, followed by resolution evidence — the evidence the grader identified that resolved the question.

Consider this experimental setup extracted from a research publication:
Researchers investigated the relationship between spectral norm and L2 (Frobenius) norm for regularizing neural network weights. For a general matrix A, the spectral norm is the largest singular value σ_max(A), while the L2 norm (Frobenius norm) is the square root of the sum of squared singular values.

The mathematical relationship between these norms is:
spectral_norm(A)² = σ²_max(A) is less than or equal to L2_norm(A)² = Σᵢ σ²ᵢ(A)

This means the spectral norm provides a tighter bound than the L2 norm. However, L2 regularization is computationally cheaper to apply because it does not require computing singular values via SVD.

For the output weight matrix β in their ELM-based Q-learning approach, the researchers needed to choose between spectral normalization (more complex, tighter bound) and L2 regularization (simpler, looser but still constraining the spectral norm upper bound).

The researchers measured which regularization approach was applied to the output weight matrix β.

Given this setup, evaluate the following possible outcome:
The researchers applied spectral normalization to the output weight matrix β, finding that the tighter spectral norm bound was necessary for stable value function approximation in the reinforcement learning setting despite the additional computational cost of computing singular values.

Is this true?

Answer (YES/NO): NO